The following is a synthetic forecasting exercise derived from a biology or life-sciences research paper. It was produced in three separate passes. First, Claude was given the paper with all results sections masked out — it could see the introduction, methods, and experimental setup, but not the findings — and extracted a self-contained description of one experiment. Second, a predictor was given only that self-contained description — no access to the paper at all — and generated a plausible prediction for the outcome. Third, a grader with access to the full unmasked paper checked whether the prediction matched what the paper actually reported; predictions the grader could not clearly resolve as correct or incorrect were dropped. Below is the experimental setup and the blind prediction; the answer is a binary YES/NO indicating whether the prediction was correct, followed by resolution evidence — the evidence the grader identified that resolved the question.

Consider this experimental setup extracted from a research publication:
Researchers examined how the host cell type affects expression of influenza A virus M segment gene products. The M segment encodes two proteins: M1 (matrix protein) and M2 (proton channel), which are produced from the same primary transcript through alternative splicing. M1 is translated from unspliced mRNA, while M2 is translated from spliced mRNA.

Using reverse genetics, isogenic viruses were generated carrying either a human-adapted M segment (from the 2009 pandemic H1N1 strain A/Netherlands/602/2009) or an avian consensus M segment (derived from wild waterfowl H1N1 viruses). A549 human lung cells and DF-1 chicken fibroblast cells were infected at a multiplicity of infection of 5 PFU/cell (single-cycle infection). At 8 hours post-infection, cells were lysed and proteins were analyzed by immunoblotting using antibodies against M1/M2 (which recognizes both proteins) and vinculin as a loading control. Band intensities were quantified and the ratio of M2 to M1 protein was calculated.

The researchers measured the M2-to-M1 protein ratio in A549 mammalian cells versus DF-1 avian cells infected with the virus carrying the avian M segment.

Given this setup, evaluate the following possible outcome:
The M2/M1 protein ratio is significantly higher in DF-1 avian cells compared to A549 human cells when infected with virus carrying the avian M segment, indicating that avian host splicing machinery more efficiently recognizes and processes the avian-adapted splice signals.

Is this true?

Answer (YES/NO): NO